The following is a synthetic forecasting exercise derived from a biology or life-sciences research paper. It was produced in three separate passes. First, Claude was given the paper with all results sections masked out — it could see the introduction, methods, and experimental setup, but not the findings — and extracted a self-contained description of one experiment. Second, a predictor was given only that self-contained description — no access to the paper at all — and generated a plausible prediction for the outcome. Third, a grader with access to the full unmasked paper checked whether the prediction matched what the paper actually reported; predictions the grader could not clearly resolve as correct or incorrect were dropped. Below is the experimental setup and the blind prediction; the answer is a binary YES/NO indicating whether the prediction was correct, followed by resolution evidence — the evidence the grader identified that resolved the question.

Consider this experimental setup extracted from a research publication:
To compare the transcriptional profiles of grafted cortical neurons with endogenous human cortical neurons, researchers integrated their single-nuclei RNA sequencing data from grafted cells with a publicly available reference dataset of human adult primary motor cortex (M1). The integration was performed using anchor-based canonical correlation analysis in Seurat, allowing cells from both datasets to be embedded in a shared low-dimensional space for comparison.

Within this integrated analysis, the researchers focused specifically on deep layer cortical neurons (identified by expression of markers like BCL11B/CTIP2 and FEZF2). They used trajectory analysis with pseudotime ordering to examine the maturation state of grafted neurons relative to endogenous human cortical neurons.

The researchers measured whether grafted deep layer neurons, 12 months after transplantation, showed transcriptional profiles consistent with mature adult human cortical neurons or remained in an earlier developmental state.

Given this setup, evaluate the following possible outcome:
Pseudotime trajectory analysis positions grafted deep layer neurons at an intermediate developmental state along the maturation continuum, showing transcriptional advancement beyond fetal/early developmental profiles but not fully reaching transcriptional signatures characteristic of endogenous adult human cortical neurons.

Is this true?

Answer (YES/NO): NO